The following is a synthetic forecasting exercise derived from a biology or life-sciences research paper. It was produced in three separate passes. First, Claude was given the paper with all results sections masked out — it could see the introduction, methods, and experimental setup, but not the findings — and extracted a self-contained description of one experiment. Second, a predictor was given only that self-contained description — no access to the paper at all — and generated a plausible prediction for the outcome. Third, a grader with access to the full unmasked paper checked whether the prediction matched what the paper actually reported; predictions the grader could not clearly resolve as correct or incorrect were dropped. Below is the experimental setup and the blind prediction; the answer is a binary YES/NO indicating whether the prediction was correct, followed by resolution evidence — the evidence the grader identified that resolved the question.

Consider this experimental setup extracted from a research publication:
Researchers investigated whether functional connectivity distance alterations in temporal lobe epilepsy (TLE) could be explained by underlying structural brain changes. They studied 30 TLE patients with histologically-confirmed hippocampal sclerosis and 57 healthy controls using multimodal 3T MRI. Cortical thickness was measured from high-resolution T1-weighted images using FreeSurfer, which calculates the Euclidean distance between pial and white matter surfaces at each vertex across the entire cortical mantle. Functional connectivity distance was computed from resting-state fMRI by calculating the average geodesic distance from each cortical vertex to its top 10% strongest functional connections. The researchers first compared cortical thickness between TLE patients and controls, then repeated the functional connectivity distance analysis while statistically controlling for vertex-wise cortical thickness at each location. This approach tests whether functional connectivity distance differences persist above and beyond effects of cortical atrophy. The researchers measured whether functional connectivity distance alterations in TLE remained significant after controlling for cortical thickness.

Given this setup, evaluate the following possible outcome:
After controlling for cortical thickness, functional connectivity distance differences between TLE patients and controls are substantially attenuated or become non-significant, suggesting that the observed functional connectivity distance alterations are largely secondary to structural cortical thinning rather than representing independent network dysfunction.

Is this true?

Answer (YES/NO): NO